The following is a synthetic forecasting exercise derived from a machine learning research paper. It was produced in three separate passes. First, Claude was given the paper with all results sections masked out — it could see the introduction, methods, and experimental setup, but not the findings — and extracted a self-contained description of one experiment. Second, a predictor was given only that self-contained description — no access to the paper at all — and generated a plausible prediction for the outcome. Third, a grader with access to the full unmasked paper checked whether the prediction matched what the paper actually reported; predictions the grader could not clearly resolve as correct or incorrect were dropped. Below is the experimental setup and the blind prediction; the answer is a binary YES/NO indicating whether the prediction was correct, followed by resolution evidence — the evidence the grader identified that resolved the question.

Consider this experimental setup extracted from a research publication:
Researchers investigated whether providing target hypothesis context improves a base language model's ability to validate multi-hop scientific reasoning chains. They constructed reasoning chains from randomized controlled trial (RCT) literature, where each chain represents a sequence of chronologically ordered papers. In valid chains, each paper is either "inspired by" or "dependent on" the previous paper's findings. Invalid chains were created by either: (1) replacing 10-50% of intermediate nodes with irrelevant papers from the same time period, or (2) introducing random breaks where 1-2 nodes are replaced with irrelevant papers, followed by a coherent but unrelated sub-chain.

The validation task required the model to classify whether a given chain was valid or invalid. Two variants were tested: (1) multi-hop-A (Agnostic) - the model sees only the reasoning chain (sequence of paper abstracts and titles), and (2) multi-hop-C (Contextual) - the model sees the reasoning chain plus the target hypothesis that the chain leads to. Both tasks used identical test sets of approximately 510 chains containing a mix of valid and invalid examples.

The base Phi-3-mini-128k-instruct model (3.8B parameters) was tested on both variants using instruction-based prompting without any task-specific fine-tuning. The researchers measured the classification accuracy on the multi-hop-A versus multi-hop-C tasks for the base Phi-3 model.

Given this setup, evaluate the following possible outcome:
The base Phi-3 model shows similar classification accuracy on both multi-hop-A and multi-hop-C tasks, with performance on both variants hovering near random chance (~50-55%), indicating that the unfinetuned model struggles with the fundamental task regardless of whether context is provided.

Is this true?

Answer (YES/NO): NO